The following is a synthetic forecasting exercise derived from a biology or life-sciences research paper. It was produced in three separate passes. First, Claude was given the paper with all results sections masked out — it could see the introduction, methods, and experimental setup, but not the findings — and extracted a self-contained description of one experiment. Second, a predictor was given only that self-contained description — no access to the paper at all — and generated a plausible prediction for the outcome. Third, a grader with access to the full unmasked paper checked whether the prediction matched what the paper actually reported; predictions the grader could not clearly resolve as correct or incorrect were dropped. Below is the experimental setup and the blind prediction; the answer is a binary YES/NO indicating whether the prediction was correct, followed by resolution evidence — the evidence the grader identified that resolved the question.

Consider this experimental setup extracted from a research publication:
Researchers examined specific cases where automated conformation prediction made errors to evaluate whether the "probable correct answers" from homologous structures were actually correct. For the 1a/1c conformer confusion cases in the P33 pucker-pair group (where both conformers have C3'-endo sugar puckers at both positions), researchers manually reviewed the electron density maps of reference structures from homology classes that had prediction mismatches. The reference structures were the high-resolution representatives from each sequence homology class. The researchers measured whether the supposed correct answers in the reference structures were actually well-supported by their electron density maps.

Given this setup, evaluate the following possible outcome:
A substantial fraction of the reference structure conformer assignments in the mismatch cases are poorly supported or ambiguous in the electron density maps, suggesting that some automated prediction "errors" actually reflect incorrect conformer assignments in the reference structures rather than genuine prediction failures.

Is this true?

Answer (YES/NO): NO